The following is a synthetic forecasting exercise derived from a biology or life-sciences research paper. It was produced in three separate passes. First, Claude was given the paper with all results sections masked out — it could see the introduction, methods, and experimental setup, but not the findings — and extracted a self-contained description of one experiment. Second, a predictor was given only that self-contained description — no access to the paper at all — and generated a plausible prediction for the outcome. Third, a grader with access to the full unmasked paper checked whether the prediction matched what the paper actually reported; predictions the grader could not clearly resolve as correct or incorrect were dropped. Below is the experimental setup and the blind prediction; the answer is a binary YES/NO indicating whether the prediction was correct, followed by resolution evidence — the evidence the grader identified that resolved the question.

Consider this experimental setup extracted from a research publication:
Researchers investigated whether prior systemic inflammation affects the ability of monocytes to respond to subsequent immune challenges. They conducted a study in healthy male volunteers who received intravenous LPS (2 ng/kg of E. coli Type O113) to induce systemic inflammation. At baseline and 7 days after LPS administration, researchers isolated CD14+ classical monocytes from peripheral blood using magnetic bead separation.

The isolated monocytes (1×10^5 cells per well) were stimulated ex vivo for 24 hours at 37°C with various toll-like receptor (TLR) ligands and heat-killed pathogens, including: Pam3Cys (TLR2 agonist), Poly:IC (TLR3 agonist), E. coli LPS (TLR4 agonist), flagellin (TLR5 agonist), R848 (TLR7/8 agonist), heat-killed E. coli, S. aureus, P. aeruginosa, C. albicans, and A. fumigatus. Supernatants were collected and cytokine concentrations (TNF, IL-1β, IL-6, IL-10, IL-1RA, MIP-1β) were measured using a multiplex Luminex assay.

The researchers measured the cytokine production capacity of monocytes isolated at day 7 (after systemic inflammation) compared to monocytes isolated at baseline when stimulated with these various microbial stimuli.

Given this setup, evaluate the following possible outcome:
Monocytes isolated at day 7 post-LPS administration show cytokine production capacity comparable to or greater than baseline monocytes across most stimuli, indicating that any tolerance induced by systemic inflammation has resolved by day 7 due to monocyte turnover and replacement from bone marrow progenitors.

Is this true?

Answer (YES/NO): NO